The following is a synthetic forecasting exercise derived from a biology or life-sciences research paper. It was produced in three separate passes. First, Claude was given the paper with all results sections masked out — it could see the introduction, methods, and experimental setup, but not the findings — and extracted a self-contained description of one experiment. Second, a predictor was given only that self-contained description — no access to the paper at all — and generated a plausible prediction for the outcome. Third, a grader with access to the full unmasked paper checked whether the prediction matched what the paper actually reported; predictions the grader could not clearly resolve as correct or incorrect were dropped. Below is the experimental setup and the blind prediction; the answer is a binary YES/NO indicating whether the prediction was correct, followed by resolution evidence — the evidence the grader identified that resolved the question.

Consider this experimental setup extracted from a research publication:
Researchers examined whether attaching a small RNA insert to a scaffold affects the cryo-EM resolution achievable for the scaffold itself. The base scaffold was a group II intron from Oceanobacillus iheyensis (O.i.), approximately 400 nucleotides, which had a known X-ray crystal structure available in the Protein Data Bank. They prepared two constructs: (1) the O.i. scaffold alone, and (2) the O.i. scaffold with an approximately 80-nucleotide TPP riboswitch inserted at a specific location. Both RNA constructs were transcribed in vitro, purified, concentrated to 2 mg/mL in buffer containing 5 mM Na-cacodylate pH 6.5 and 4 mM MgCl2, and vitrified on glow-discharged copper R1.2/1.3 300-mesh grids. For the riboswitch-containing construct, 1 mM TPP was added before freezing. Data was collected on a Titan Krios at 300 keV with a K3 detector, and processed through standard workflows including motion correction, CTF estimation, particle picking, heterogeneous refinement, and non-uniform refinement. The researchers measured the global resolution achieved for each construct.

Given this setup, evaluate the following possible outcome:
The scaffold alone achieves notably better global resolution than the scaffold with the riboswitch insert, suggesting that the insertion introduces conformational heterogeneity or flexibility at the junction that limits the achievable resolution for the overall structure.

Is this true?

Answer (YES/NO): NO